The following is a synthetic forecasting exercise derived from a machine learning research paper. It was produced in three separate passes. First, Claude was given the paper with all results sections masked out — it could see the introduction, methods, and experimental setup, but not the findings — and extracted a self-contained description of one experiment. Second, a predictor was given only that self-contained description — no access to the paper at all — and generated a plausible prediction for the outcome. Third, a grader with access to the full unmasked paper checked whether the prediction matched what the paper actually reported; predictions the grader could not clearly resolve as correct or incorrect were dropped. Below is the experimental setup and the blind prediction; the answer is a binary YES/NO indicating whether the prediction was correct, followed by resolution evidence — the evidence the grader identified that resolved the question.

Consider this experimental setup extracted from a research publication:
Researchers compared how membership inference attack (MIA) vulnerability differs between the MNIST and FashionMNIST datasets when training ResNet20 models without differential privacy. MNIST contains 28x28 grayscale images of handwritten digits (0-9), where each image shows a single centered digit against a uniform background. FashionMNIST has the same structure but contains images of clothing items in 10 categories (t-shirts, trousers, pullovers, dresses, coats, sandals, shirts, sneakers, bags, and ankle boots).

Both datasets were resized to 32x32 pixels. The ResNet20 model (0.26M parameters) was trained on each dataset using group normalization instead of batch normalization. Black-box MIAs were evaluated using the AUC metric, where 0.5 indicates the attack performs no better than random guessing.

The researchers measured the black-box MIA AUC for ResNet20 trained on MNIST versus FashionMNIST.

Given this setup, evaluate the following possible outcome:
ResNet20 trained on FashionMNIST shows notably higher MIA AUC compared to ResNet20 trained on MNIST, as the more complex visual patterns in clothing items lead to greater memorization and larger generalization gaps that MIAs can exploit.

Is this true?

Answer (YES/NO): NO